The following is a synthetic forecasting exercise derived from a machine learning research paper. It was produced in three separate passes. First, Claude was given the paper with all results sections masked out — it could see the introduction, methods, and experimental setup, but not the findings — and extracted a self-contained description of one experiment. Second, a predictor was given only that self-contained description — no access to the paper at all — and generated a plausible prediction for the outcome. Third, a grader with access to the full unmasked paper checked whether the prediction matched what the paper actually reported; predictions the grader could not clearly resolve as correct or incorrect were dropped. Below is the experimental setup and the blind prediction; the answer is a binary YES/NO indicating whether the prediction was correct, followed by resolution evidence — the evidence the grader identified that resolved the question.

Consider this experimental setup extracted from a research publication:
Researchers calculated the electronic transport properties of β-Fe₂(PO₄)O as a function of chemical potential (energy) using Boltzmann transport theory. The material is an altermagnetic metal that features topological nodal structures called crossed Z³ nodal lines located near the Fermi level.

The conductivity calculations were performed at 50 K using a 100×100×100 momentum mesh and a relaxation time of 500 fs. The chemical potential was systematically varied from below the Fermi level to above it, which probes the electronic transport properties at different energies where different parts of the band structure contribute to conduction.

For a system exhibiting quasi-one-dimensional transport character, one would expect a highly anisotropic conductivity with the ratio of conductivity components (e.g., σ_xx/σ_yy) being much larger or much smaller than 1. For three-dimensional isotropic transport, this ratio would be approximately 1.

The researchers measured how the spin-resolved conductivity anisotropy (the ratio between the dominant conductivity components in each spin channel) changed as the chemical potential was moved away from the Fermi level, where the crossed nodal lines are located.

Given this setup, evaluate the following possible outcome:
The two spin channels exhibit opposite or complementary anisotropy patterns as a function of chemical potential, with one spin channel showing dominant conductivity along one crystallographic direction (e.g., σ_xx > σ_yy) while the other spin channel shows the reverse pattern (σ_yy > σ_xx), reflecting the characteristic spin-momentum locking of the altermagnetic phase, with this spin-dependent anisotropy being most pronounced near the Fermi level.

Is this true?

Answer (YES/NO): YES